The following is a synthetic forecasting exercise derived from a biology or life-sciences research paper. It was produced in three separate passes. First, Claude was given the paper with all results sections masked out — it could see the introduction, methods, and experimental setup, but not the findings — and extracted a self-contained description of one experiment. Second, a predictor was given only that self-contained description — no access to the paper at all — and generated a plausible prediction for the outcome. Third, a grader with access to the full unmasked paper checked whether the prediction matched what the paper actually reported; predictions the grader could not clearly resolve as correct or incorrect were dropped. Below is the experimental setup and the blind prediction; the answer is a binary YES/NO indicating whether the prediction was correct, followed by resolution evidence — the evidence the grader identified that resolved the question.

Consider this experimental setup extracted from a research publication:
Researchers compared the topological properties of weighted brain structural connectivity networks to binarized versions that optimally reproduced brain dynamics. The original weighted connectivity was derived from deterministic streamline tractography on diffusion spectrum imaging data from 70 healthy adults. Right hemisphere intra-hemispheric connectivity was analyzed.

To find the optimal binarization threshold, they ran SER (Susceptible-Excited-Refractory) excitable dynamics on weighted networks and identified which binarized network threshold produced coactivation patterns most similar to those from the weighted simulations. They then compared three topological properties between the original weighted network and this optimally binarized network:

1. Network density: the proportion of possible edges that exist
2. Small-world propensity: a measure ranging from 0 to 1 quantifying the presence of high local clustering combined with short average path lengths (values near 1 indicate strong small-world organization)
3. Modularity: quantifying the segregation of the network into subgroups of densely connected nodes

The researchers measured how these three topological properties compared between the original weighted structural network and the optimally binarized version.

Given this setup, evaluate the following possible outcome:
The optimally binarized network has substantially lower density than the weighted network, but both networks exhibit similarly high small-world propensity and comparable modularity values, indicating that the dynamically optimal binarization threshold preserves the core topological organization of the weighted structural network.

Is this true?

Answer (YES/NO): YES